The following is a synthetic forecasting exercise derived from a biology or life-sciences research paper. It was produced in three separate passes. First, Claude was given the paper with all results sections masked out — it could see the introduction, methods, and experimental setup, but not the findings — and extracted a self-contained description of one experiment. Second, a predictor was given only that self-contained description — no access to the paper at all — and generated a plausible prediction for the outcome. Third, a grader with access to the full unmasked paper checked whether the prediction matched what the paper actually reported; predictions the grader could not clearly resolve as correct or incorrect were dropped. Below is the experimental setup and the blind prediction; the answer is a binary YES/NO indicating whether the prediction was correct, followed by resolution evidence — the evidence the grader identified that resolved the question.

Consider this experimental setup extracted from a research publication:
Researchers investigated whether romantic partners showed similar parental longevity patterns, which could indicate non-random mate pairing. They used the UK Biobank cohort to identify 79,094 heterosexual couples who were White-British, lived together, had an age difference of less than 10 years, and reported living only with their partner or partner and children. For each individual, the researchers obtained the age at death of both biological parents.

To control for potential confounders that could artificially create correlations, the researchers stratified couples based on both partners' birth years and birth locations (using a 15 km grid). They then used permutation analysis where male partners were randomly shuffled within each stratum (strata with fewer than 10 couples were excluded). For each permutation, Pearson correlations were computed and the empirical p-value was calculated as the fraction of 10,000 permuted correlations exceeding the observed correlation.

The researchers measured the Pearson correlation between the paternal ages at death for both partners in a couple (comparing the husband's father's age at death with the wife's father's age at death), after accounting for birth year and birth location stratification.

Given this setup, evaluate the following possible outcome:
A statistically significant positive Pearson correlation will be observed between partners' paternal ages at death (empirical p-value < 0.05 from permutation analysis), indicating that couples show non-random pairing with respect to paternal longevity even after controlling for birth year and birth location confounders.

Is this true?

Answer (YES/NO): YES